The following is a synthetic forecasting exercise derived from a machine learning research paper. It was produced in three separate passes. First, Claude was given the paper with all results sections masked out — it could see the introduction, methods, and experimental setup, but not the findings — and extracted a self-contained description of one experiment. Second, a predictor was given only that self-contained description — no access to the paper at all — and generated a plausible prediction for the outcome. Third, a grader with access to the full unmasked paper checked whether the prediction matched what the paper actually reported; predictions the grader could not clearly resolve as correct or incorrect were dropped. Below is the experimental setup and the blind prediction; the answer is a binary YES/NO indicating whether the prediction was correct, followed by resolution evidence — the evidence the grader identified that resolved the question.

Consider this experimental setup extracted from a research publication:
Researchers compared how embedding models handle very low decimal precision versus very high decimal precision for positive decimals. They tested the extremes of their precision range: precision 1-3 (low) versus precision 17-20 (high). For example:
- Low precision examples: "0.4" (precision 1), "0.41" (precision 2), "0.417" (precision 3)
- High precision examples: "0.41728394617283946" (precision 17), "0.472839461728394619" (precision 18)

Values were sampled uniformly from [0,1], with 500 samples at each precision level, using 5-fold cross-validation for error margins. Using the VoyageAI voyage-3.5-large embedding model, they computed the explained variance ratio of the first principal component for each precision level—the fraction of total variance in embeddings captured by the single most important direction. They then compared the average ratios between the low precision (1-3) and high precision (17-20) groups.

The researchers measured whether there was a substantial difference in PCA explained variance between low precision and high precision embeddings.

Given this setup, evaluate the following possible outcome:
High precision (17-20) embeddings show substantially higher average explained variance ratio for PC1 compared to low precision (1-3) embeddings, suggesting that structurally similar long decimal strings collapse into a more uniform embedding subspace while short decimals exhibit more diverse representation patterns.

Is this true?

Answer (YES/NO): NO